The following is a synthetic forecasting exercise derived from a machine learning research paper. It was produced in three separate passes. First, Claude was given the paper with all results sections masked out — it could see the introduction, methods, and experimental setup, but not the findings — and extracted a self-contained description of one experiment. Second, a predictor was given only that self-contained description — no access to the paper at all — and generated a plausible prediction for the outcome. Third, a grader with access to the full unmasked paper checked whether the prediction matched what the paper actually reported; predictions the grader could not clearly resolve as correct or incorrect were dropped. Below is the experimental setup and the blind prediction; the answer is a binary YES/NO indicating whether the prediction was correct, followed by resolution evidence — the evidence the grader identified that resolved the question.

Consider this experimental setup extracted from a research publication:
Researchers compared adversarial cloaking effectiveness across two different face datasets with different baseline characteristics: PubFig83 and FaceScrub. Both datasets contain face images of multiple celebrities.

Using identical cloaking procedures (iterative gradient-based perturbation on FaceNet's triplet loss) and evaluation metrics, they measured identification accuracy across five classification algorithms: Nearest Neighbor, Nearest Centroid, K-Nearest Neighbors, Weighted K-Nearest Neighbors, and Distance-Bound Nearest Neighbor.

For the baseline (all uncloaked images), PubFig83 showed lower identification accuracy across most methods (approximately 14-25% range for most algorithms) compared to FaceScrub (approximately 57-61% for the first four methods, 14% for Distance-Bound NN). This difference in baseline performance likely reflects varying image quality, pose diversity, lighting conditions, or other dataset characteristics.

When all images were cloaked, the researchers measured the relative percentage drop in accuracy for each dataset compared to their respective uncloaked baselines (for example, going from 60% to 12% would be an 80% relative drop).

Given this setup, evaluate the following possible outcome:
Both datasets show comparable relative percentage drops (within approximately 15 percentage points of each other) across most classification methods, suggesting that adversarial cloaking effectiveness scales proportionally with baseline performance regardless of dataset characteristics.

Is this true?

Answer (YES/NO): NO